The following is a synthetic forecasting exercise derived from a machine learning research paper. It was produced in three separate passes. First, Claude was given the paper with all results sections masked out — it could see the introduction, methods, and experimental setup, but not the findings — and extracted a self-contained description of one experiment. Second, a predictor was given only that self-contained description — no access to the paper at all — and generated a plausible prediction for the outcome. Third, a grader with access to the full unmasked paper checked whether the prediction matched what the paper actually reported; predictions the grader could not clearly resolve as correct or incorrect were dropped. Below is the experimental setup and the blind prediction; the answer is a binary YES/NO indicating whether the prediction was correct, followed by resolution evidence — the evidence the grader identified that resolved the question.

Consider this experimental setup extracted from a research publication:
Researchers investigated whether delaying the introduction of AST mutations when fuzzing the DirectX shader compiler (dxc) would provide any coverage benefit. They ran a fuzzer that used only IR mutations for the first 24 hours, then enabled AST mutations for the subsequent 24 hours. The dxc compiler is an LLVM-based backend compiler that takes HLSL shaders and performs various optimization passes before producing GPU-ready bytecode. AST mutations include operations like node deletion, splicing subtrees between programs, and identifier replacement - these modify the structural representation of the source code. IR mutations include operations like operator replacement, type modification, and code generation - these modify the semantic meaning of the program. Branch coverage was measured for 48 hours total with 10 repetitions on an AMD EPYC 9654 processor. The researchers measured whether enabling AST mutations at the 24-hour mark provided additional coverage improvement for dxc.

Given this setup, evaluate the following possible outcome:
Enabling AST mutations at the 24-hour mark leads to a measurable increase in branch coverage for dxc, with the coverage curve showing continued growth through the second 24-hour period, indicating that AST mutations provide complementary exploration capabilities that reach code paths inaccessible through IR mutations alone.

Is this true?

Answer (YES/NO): NO